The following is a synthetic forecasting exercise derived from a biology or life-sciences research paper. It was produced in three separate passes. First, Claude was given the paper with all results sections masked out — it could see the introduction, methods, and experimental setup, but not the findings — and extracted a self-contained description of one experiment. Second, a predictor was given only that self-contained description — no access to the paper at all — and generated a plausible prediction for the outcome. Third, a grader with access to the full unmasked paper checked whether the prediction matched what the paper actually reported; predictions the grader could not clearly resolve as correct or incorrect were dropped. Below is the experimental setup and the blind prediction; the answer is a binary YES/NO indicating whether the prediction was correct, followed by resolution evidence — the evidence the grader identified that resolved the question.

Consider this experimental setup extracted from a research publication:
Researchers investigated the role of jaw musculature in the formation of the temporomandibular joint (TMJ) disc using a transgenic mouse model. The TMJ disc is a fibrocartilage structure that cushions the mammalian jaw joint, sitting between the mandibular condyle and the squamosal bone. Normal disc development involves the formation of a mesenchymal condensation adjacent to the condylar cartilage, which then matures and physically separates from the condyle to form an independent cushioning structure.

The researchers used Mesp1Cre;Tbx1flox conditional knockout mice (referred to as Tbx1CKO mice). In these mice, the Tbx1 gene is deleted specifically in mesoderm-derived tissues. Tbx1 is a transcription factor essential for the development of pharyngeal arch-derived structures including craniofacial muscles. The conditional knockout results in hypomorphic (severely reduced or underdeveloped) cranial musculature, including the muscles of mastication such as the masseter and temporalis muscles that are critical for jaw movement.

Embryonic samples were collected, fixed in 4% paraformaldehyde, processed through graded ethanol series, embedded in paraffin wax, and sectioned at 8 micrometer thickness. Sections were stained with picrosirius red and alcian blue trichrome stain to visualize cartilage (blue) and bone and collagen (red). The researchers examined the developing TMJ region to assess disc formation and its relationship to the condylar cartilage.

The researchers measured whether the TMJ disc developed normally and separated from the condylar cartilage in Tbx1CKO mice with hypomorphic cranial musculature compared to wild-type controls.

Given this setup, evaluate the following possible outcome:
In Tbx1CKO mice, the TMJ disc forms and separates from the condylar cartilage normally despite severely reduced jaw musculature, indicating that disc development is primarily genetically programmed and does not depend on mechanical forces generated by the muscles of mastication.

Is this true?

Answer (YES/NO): NO